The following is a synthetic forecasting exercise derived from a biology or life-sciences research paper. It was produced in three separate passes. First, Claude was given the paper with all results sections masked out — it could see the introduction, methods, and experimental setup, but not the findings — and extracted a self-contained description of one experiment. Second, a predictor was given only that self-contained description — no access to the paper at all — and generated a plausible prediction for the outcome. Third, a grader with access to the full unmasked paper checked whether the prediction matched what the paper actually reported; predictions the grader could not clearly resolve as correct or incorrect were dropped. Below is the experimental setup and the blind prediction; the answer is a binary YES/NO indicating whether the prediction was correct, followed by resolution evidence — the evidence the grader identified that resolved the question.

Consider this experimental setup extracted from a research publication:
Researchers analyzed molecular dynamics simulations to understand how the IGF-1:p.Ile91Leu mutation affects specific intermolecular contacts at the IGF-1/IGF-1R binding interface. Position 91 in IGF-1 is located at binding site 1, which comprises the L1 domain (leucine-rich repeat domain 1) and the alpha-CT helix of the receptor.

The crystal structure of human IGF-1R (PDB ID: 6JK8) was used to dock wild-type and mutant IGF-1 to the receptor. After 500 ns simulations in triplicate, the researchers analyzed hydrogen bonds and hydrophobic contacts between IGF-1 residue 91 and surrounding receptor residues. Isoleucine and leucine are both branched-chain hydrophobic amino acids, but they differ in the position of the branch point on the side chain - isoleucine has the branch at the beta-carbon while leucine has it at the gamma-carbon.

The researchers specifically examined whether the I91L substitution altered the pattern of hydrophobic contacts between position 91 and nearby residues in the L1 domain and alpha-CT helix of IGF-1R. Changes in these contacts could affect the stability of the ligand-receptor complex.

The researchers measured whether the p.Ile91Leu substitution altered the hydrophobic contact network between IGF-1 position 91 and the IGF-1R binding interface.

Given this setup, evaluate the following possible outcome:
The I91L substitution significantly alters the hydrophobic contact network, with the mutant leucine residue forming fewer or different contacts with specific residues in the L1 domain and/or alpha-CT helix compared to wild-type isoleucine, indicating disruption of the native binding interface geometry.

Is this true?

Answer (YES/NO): YES